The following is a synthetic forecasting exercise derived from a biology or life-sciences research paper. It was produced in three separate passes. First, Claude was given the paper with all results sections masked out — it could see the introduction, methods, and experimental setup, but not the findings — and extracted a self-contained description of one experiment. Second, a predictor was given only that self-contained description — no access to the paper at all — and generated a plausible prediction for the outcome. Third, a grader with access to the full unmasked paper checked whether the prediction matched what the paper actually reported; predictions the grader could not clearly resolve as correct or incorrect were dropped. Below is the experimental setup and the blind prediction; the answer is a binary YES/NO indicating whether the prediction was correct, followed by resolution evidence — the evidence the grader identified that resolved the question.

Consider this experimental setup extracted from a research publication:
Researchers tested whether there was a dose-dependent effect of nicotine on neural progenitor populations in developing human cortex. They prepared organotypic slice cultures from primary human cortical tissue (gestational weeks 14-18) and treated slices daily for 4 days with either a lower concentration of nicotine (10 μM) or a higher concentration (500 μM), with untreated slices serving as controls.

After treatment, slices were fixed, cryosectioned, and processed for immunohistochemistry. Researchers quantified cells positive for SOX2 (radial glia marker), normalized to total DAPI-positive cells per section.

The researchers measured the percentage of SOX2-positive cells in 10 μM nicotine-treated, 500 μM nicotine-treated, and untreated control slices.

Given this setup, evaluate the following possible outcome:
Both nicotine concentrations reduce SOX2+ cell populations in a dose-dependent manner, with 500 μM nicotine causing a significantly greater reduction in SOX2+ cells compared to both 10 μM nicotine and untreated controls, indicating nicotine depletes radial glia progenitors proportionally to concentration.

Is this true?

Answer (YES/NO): NO